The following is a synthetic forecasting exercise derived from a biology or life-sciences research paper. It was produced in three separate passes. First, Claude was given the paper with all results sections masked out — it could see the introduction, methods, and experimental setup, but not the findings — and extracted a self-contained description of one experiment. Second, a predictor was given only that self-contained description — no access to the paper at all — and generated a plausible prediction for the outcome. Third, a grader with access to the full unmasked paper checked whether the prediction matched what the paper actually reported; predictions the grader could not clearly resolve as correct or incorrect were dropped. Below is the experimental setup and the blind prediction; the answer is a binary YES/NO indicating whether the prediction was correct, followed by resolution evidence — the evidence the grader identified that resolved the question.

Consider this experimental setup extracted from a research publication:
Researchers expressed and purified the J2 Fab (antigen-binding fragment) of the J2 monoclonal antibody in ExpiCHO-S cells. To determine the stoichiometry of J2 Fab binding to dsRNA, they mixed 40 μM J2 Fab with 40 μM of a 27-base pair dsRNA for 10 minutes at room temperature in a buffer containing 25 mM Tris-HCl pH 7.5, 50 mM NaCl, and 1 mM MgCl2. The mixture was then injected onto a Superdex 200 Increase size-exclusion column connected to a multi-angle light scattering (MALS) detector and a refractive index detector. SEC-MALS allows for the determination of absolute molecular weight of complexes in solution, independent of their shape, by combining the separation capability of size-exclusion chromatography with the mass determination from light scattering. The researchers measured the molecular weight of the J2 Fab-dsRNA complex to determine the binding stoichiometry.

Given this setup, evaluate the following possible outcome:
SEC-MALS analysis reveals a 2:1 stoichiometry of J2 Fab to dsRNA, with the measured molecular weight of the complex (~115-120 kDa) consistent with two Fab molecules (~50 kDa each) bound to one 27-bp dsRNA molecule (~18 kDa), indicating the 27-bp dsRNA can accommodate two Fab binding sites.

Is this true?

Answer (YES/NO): NO